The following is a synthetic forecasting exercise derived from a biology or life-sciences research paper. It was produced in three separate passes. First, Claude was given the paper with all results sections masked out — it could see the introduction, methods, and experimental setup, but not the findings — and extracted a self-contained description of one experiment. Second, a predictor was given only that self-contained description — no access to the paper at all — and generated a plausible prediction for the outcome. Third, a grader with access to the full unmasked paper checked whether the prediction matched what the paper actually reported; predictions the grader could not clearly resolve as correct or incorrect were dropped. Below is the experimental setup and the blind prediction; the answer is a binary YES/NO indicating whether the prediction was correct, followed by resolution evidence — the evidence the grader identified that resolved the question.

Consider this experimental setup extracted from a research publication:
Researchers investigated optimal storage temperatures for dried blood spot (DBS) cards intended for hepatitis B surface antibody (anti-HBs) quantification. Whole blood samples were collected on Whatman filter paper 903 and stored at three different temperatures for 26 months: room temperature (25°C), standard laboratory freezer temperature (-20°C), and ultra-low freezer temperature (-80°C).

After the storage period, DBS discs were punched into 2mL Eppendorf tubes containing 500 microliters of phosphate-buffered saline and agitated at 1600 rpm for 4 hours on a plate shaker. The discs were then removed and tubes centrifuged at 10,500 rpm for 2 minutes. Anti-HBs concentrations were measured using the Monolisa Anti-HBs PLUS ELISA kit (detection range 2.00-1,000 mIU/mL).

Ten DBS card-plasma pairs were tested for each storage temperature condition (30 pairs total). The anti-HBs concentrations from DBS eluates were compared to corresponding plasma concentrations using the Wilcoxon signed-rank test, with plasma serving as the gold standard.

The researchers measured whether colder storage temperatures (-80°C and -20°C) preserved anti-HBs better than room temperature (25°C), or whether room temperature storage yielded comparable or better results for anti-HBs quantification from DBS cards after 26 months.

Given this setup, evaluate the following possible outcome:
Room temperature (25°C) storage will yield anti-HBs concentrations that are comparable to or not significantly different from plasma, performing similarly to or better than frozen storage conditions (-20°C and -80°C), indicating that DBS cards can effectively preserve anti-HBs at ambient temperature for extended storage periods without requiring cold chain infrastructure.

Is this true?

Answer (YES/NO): YES